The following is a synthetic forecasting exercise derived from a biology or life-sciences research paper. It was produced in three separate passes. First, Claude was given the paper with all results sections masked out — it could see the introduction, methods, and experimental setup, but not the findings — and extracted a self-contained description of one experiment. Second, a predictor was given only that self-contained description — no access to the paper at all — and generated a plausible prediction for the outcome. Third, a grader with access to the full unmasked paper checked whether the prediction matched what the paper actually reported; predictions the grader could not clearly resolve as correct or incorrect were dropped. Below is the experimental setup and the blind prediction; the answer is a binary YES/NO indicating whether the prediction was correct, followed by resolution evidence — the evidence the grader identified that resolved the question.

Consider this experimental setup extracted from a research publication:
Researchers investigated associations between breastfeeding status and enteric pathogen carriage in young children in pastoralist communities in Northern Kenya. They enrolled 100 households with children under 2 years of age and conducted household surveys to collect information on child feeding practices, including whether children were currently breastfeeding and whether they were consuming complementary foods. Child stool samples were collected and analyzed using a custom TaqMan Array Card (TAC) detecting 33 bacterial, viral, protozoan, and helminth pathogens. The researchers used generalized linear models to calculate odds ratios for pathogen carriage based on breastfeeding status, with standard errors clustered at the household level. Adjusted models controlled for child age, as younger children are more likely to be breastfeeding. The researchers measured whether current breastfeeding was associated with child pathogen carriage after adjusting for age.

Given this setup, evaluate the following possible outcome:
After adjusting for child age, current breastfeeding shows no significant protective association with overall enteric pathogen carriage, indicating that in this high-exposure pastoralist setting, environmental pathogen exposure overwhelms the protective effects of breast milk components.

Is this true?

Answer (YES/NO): NO